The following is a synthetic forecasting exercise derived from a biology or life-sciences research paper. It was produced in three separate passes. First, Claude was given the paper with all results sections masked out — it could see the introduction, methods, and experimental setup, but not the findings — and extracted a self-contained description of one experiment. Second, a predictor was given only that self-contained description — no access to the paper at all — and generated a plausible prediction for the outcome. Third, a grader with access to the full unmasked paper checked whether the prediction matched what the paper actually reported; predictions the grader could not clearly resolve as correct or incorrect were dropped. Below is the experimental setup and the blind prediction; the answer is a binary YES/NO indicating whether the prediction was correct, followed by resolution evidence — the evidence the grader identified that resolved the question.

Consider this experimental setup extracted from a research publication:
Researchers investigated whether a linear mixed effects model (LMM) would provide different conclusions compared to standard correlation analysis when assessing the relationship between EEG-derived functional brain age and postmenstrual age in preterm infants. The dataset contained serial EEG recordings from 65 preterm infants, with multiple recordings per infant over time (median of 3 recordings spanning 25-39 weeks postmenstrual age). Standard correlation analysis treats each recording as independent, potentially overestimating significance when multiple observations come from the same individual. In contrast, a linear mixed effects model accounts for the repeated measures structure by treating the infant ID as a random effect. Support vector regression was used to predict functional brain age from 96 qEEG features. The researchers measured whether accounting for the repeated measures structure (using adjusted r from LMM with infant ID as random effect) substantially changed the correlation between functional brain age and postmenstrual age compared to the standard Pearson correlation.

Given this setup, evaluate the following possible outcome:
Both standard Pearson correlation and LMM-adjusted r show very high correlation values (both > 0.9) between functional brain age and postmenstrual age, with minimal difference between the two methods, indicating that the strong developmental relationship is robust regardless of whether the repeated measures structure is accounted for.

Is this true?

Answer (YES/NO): NO